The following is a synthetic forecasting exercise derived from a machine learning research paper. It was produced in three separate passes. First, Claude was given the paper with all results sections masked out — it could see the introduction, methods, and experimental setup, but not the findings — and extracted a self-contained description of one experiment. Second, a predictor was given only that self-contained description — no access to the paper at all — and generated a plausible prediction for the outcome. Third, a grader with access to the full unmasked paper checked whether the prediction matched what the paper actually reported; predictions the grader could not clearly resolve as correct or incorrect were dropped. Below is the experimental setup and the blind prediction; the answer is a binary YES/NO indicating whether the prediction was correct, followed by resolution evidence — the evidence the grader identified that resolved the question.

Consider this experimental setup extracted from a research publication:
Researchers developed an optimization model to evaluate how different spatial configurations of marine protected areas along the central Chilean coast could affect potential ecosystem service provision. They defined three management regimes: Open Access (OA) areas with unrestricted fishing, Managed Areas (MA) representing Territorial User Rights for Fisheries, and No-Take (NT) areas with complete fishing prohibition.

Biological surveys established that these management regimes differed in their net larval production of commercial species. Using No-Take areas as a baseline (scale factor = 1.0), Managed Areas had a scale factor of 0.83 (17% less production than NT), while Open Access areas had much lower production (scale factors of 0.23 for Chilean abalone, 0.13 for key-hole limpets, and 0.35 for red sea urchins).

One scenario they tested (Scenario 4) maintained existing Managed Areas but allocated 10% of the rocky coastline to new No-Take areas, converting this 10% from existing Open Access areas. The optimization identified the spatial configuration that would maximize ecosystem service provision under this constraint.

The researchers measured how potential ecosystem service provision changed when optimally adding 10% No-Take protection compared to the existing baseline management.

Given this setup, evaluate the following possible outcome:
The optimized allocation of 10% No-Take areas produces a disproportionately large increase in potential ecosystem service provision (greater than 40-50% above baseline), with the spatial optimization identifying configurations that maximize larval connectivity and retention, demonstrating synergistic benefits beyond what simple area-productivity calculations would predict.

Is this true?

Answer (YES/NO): YES